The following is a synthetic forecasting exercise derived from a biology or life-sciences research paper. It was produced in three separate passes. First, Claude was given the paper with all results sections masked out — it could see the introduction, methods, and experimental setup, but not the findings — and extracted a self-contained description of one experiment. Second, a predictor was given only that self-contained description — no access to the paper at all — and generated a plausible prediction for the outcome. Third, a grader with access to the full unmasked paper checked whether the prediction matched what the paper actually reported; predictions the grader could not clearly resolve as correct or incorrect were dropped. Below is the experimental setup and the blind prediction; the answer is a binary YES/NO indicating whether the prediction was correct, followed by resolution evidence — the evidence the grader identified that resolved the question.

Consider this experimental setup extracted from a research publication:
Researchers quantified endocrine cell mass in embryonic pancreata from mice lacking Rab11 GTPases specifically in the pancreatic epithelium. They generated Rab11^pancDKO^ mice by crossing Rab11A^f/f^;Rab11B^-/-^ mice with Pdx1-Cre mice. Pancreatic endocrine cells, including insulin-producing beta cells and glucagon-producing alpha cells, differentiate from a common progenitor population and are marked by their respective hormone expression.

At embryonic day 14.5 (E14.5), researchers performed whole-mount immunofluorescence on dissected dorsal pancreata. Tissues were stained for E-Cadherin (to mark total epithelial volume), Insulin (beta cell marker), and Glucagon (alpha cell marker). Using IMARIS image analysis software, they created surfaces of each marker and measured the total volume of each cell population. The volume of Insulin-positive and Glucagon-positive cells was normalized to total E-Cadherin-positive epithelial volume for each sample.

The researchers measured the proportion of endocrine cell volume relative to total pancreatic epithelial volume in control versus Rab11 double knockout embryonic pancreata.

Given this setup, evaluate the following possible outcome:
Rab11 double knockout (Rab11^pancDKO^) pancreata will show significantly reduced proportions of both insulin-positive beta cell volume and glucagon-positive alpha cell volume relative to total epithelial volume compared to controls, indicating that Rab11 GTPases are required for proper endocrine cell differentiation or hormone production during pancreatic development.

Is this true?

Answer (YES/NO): YES